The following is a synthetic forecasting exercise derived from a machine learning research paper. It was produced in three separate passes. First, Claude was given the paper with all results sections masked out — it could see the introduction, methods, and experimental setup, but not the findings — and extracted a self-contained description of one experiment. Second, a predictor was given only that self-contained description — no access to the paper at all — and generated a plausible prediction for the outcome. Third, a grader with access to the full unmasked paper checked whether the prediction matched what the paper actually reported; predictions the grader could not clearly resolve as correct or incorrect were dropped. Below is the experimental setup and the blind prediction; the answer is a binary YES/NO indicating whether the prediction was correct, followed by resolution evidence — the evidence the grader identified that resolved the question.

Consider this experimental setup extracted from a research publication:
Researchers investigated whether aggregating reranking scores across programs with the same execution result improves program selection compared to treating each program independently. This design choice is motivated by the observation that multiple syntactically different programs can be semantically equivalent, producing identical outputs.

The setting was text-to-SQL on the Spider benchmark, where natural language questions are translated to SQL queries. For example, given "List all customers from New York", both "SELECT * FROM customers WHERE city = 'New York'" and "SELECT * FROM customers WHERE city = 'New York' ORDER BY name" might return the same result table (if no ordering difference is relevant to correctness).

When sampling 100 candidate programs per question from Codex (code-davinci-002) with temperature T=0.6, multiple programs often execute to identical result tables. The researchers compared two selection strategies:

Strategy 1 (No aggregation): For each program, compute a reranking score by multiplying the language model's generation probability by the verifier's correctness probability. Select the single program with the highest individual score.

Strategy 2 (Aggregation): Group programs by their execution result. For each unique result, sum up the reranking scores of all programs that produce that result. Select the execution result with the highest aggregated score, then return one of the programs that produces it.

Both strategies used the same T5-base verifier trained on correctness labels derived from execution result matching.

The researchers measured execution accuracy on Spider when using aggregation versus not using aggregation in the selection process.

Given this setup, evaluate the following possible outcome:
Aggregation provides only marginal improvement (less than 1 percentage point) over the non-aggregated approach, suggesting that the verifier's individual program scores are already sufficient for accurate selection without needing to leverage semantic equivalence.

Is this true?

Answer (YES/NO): YES